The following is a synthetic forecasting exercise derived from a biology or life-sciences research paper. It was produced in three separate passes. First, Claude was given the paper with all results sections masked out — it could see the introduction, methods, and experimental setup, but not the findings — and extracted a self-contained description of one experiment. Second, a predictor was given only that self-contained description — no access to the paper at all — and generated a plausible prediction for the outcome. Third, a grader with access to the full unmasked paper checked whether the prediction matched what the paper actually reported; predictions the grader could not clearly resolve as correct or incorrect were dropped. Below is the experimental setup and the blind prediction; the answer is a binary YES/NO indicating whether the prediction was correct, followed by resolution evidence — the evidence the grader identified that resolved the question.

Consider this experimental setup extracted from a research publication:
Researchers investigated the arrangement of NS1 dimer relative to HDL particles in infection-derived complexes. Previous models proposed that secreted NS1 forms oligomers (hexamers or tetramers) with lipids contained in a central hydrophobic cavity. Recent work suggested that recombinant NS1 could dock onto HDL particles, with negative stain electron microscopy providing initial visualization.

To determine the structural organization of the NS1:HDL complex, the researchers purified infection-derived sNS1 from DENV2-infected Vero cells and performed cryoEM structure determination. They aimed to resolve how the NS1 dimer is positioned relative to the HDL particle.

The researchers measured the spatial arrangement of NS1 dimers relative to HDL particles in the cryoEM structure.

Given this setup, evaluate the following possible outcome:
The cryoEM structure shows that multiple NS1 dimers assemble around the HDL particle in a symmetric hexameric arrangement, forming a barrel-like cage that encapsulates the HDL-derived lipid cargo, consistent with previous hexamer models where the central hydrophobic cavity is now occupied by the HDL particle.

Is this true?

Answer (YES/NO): NO